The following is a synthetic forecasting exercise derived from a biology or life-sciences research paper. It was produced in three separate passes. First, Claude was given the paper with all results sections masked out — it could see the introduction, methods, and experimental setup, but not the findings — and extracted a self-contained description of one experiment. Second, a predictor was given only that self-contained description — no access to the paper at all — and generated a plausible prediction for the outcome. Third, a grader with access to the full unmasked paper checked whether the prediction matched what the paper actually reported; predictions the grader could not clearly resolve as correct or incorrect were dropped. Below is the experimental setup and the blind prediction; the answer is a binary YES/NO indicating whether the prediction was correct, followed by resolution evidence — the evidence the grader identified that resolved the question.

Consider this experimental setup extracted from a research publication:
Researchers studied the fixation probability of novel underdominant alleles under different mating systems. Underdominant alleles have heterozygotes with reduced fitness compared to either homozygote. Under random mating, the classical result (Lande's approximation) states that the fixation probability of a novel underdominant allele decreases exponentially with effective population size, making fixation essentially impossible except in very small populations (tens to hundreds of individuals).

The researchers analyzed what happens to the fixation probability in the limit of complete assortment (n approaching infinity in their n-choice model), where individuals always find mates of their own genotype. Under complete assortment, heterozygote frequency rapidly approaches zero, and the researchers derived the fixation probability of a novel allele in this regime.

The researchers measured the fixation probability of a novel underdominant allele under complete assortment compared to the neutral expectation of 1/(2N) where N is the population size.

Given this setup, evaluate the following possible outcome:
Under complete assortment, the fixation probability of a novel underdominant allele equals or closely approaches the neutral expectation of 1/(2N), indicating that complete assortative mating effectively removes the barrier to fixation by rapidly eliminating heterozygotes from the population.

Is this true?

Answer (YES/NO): YES